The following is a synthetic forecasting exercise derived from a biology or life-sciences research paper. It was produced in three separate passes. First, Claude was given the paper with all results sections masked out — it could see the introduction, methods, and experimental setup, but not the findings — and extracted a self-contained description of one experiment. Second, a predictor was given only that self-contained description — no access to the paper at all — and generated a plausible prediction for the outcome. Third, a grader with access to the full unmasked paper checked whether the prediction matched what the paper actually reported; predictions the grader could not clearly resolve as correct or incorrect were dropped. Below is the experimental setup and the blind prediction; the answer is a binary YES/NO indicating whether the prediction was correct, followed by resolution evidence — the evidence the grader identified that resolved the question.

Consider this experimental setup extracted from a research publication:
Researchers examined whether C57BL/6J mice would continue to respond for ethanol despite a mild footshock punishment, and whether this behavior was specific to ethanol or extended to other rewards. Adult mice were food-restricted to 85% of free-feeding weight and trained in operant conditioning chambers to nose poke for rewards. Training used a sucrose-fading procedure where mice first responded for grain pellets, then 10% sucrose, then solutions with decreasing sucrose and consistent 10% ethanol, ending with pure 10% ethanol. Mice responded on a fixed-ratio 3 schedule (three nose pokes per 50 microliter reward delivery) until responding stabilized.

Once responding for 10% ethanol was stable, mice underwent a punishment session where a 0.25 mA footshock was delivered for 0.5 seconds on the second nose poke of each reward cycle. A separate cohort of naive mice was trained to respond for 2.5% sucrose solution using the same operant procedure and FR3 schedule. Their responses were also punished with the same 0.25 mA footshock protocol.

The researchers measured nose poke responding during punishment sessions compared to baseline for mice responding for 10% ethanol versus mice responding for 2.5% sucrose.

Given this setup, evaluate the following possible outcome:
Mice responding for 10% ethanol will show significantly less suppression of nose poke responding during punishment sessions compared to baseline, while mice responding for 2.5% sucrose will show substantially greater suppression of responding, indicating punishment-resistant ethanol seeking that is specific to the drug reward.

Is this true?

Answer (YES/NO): YES